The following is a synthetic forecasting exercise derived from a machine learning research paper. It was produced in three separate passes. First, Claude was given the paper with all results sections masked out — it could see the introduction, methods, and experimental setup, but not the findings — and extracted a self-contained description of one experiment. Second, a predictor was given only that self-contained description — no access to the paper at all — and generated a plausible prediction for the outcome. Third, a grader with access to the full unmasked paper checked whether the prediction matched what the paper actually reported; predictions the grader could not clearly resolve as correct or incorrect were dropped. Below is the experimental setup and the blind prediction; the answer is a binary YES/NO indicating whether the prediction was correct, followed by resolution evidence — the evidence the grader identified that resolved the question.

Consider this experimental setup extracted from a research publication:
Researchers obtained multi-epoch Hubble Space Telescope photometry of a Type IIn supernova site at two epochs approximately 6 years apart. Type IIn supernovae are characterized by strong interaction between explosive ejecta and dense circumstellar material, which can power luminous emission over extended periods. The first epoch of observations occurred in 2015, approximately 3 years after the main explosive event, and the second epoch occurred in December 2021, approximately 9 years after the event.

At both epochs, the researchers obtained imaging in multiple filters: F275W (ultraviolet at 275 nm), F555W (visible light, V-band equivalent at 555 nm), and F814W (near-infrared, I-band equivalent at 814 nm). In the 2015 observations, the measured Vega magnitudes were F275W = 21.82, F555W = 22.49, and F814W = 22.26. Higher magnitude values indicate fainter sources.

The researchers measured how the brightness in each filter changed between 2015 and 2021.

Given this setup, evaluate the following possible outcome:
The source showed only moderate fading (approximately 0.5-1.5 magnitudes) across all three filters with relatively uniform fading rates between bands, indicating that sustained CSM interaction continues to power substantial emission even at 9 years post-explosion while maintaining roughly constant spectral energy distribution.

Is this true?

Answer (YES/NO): NO